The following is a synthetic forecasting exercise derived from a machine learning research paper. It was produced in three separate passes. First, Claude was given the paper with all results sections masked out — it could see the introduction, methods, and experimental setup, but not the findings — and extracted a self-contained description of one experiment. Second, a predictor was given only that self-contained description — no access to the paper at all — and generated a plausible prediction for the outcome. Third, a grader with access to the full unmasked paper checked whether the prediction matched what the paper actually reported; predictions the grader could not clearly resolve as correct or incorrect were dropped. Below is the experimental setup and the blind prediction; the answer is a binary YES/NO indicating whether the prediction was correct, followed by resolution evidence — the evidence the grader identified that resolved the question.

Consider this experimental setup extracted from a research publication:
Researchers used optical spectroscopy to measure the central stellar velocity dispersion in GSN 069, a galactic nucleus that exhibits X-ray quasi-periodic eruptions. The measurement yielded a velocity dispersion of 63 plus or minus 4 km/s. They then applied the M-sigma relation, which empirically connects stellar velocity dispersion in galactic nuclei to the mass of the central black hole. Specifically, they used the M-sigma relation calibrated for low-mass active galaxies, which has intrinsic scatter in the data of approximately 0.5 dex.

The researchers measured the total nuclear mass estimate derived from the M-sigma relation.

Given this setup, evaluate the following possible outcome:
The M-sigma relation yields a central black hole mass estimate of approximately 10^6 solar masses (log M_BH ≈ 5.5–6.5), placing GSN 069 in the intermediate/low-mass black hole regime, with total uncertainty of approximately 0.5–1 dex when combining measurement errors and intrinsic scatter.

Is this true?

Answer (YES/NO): YES